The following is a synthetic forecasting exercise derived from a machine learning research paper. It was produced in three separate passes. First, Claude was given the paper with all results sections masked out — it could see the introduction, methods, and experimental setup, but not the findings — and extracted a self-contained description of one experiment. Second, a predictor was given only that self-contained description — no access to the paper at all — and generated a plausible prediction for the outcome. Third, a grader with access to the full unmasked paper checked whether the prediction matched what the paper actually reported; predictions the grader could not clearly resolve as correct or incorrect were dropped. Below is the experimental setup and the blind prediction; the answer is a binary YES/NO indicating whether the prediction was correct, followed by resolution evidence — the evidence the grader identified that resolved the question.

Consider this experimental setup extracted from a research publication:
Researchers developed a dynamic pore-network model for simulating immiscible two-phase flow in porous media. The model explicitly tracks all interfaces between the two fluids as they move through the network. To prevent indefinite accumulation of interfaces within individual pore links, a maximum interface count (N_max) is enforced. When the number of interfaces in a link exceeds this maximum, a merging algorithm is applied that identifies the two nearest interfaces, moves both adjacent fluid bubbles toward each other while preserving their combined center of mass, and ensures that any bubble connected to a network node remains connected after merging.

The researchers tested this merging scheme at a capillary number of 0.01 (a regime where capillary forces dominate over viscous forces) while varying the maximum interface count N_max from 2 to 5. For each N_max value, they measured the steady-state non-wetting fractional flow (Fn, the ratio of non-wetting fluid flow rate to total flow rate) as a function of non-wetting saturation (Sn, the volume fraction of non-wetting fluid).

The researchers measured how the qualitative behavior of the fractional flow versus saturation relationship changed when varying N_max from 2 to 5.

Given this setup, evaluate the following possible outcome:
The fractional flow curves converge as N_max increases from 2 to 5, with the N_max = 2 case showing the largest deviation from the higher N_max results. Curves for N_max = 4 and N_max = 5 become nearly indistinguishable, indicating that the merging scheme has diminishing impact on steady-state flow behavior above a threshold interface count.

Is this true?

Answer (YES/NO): NO